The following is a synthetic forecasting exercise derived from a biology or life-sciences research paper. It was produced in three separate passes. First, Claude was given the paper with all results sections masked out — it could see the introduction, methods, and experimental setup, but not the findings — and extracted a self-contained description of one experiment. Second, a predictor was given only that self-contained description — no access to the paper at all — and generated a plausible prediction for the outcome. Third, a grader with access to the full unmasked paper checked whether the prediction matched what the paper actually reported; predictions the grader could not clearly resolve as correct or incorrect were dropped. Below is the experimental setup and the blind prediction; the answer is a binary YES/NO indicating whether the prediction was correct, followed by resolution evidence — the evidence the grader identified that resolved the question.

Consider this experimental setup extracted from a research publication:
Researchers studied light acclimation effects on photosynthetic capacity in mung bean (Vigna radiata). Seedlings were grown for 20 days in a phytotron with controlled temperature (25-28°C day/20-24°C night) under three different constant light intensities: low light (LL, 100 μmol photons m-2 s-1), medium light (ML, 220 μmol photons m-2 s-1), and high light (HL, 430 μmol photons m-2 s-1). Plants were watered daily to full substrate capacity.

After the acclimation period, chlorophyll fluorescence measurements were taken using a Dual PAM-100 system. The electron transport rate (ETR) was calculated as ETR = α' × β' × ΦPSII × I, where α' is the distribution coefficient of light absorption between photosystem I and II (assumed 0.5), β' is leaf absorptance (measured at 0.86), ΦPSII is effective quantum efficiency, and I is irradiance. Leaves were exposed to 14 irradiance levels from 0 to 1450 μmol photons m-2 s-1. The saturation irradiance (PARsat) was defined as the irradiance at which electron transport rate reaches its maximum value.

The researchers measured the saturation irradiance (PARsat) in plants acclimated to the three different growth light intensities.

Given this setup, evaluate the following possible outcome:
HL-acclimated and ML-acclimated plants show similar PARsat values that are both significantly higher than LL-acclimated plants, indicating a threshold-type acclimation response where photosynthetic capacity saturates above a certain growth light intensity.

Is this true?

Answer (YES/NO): NO